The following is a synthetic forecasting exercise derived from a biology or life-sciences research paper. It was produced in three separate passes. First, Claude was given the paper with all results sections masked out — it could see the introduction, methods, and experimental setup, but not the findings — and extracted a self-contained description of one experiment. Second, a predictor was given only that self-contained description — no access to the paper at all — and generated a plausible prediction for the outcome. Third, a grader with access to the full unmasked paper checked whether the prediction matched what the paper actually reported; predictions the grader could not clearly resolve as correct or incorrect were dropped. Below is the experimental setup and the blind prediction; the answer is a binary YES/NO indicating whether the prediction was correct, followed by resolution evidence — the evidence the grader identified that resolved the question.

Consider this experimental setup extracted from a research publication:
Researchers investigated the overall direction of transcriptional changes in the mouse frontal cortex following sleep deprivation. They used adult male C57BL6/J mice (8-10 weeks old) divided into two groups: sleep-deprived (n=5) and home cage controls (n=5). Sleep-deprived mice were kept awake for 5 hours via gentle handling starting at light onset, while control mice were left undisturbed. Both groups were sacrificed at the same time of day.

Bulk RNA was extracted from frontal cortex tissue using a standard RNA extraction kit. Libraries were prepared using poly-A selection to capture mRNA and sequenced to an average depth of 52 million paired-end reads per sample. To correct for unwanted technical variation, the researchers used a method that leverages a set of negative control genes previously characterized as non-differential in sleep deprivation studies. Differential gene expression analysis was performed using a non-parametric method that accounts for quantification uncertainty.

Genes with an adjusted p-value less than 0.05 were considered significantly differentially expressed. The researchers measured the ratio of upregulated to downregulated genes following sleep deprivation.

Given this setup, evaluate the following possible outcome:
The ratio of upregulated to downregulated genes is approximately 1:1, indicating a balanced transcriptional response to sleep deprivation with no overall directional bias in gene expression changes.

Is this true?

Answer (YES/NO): NO